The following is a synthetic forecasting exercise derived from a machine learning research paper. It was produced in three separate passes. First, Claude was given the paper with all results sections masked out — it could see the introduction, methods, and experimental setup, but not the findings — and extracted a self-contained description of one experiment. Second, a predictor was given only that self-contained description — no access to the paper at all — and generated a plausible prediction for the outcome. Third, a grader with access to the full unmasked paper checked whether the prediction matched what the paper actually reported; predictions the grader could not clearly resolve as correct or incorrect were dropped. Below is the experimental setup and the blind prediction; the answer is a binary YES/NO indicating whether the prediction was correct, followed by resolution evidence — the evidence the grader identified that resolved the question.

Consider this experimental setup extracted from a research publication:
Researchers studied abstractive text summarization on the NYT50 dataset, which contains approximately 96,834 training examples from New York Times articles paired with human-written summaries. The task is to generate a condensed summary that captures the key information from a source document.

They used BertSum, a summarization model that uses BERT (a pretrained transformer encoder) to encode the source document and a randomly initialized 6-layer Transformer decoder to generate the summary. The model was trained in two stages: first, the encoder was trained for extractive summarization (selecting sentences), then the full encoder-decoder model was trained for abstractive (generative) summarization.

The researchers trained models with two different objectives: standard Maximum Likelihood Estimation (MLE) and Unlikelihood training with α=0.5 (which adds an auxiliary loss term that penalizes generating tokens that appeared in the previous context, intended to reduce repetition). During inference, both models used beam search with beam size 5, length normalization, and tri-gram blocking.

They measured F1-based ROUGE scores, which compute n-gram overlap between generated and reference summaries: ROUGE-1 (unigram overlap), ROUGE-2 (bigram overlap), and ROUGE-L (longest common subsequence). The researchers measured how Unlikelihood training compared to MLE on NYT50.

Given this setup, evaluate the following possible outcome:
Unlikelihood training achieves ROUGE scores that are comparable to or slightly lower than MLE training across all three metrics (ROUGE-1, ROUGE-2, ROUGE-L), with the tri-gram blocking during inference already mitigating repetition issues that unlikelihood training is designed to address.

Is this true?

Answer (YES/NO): YES